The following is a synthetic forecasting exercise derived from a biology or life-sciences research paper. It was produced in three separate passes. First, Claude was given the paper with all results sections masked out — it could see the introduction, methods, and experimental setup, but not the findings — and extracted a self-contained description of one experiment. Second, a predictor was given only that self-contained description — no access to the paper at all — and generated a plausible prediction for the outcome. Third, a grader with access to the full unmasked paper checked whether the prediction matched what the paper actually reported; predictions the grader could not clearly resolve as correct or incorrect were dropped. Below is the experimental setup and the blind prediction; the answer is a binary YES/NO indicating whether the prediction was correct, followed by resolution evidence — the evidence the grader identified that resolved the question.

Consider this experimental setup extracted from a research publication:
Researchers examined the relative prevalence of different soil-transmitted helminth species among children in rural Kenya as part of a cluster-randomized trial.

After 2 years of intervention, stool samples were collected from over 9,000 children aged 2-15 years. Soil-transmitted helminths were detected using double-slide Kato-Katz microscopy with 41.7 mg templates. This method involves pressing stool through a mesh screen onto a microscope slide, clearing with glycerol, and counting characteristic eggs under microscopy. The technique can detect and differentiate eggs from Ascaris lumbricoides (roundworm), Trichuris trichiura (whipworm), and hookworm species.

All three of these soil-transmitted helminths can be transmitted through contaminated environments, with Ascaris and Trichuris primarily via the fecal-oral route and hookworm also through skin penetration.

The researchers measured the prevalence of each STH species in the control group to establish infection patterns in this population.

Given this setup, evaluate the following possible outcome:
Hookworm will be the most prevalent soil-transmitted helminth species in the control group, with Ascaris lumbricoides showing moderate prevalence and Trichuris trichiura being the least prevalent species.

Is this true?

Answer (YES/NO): NO